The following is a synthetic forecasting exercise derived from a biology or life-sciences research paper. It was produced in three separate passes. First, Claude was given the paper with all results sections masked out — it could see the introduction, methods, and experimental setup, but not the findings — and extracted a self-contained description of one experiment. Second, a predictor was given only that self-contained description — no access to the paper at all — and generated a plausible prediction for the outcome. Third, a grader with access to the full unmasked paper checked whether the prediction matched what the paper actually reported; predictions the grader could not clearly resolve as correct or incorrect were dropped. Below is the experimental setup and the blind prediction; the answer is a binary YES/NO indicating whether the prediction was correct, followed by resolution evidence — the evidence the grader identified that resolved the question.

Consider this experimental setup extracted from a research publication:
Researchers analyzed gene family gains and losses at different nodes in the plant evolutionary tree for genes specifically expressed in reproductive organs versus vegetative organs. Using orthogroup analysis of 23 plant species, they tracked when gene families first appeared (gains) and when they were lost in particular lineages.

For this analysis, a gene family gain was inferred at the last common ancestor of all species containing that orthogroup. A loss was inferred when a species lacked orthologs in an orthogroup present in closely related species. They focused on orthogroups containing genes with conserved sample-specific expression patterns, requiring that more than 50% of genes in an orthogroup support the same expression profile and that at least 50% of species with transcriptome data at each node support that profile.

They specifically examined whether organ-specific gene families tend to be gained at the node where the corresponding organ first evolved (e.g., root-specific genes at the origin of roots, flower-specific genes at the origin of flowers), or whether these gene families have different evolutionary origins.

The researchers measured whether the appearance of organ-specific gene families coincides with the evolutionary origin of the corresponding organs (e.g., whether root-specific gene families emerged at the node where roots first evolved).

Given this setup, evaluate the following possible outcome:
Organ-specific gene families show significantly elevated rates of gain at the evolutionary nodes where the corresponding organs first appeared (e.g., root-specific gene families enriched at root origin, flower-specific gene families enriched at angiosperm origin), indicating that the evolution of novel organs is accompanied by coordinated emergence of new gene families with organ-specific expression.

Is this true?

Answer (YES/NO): NO